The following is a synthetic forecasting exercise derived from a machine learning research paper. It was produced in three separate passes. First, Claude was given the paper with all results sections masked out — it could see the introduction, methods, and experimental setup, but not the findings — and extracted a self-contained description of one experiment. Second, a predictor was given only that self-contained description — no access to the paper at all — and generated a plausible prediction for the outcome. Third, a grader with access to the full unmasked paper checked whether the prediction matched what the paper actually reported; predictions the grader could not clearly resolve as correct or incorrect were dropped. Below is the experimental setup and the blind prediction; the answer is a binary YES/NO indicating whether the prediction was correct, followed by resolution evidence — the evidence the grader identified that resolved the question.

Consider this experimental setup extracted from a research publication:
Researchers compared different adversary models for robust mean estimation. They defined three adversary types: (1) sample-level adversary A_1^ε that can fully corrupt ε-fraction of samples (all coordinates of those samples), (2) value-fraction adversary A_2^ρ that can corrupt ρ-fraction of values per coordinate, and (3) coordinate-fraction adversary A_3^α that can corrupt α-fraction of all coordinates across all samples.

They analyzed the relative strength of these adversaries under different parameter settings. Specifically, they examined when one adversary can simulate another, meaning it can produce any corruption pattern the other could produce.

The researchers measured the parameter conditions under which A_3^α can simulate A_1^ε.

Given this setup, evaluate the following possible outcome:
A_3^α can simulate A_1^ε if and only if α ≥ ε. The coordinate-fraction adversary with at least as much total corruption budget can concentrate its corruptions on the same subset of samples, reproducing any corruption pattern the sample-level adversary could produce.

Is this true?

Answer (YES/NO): YES